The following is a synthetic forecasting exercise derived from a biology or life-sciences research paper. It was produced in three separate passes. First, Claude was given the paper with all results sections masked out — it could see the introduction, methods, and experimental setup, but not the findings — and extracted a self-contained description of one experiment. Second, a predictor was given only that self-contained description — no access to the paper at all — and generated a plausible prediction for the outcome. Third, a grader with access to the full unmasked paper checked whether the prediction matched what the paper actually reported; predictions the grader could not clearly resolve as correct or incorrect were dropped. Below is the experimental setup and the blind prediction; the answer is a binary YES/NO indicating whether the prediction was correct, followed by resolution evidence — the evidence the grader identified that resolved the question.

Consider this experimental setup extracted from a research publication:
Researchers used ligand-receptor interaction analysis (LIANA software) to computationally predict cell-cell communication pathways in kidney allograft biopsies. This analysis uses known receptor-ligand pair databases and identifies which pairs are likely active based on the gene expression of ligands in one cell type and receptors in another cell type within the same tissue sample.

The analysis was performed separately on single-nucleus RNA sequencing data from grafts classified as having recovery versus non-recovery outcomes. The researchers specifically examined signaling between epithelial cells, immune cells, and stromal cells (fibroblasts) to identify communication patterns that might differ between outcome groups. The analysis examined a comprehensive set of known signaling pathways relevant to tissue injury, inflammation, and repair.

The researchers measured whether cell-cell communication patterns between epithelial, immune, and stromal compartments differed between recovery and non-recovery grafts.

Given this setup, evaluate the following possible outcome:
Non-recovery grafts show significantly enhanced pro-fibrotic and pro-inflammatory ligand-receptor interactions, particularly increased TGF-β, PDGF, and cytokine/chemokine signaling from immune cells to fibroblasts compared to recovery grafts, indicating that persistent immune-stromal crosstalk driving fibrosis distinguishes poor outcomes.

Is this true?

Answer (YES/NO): NO